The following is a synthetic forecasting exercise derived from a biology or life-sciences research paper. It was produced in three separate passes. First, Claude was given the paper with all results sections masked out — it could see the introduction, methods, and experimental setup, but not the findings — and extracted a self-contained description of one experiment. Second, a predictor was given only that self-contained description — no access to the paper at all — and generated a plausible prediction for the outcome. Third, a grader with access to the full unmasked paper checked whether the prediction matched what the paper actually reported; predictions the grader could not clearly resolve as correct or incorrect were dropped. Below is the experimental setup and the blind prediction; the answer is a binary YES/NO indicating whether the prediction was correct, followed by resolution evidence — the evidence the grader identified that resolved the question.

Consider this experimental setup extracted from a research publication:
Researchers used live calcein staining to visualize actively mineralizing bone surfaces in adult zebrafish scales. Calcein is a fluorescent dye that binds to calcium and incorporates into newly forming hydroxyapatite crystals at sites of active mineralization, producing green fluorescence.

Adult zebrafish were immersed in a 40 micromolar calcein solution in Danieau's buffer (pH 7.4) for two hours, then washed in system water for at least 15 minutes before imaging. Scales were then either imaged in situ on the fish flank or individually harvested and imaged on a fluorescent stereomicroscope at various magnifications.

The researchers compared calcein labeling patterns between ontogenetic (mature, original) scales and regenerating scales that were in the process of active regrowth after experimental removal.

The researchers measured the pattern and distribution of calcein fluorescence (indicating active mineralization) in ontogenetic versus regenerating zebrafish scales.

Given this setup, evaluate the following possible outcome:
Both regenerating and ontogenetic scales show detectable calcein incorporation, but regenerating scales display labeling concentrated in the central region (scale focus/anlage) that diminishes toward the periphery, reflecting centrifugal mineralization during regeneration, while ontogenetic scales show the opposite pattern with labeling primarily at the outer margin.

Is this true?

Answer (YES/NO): NO